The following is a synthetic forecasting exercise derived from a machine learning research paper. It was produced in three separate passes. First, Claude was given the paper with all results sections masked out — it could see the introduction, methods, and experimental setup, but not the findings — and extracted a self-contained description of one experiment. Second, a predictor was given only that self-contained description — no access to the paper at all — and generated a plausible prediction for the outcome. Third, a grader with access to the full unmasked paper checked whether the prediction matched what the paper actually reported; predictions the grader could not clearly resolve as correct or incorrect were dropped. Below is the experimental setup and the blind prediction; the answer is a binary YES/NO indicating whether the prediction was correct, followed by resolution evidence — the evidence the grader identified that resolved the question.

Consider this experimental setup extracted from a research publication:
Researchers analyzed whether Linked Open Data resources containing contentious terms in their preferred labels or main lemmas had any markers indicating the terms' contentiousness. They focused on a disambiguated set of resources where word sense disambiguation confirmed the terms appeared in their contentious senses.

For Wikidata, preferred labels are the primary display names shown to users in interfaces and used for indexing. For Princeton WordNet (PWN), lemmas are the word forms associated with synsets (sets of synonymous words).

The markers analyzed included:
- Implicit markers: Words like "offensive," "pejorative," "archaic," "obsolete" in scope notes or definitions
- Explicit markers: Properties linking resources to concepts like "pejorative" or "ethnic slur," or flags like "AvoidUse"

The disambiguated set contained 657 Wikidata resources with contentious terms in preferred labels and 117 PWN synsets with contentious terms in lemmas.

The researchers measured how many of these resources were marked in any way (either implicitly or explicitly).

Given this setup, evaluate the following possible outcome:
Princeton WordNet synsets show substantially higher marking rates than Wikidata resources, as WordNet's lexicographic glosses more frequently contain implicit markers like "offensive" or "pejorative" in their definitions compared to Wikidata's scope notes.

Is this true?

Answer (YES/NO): NO